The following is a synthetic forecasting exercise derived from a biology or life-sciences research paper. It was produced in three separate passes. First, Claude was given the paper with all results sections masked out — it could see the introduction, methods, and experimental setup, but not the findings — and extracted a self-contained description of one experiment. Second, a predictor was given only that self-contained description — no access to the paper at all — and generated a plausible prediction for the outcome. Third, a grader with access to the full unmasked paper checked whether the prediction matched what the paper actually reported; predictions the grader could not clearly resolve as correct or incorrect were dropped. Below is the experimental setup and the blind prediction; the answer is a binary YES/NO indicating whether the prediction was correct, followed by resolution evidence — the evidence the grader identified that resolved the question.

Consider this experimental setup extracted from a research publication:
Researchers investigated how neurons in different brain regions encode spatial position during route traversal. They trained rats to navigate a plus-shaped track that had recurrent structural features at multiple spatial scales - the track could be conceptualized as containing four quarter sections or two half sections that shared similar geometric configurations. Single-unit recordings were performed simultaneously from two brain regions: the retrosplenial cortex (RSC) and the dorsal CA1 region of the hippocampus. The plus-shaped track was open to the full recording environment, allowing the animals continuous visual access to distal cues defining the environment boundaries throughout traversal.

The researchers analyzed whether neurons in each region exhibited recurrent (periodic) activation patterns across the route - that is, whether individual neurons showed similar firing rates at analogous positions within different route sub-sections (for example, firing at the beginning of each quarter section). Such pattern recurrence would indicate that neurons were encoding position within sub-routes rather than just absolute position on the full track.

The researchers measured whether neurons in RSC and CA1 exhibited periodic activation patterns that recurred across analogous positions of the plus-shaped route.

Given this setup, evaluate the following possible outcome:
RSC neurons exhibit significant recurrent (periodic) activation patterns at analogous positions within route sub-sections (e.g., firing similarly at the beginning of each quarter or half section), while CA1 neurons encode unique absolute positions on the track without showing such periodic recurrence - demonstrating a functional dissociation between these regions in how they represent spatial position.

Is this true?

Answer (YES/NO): YES